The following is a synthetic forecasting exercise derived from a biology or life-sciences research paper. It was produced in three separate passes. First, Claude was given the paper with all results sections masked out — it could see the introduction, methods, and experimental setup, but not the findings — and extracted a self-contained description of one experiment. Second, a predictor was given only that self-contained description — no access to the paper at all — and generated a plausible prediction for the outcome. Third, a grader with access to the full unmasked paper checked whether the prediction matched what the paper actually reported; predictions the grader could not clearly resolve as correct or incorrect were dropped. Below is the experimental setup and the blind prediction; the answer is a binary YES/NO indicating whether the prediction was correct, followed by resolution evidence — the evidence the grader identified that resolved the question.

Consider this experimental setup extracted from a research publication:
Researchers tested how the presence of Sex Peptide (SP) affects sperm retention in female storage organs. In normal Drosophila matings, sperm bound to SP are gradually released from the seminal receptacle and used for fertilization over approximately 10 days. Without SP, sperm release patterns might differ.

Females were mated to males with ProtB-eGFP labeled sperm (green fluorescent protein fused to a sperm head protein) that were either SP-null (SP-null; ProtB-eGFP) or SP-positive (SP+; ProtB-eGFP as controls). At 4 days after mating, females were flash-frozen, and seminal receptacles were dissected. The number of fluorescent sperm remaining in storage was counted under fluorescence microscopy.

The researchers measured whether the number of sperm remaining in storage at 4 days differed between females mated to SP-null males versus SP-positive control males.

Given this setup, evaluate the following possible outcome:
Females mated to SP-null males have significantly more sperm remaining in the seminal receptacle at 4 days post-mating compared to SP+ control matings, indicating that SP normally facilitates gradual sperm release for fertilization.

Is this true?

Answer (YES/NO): YES